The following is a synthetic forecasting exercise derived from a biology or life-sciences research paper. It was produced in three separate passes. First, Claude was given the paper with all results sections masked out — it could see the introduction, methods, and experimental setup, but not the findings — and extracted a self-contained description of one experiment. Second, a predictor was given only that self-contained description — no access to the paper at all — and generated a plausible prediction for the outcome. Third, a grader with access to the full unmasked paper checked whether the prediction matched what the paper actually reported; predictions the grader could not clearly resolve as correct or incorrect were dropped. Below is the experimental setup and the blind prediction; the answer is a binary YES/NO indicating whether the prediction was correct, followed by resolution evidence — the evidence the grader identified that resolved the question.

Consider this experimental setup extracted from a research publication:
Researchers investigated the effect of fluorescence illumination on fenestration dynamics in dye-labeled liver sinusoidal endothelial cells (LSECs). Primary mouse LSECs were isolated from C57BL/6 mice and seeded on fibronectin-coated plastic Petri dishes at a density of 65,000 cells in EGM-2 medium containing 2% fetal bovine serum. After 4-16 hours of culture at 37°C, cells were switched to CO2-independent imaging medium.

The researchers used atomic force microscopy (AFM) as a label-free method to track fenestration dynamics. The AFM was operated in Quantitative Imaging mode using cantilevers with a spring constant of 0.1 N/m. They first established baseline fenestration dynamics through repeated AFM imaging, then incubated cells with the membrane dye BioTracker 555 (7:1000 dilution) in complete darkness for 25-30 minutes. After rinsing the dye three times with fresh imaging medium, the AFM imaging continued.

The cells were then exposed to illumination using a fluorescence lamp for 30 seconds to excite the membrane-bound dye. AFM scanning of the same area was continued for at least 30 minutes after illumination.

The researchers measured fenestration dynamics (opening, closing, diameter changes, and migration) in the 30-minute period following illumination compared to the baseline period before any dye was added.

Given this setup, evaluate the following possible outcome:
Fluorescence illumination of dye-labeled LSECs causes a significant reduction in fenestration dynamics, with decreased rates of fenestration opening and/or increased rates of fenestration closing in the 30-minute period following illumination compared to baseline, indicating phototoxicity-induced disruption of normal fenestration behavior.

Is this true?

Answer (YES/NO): YES